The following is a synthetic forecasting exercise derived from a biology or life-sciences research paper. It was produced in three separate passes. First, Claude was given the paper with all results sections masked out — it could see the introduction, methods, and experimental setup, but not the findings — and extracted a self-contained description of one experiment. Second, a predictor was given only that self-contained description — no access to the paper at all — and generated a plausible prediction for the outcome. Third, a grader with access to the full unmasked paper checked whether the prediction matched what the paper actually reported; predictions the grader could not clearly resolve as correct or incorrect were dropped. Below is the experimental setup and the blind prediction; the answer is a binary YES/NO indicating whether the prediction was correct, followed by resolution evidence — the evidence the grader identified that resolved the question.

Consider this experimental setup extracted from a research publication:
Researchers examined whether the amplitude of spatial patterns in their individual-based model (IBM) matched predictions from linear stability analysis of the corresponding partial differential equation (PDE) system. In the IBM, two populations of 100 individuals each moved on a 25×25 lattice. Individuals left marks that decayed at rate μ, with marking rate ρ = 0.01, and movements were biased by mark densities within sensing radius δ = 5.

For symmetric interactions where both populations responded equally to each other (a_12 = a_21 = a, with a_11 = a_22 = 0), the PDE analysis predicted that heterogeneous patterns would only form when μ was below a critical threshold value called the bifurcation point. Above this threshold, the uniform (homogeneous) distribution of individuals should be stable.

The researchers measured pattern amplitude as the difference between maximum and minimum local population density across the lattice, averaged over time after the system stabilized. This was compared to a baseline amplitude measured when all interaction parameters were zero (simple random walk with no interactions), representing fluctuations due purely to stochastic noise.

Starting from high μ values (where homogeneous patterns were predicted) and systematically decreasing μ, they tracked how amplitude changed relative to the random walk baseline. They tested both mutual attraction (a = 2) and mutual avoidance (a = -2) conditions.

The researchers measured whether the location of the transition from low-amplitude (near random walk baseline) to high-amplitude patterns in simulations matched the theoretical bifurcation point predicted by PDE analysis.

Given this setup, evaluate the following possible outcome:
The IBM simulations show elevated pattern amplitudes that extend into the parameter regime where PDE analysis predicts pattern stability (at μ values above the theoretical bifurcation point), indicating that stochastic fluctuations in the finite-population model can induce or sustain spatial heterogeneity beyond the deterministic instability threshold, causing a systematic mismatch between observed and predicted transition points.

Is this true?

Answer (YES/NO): NO